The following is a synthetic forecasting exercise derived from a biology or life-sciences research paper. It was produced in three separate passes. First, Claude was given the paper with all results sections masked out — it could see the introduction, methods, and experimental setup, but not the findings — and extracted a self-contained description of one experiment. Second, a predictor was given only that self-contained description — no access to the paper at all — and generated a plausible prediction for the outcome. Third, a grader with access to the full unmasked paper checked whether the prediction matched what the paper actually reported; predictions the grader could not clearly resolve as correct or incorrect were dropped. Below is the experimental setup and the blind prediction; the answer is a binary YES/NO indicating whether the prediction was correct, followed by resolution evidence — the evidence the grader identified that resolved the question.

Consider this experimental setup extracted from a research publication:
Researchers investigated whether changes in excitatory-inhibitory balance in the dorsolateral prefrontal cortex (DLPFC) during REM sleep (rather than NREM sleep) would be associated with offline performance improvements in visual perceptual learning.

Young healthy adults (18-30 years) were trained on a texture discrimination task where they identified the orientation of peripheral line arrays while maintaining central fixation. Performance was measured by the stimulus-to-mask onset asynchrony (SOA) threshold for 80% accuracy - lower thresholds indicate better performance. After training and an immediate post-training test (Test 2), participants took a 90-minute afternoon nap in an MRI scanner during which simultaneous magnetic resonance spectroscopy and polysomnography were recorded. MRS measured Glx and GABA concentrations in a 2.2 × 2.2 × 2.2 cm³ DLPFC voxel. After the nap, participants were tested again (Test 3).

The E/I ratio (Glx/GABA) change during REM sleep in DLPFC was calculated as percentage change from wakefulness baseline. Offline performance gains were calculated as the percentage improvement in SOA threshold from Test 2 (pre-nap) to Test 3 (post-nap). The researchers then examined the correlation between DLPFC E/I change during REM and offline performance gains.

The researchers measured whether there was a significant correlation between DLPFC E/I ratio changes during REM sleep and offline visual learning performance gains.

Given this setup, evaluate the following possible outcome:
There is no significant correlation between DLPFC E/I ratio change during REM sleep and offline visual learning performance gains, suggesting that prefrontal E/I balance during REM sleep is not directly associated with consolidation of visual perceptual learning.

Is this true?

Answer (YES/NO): YES